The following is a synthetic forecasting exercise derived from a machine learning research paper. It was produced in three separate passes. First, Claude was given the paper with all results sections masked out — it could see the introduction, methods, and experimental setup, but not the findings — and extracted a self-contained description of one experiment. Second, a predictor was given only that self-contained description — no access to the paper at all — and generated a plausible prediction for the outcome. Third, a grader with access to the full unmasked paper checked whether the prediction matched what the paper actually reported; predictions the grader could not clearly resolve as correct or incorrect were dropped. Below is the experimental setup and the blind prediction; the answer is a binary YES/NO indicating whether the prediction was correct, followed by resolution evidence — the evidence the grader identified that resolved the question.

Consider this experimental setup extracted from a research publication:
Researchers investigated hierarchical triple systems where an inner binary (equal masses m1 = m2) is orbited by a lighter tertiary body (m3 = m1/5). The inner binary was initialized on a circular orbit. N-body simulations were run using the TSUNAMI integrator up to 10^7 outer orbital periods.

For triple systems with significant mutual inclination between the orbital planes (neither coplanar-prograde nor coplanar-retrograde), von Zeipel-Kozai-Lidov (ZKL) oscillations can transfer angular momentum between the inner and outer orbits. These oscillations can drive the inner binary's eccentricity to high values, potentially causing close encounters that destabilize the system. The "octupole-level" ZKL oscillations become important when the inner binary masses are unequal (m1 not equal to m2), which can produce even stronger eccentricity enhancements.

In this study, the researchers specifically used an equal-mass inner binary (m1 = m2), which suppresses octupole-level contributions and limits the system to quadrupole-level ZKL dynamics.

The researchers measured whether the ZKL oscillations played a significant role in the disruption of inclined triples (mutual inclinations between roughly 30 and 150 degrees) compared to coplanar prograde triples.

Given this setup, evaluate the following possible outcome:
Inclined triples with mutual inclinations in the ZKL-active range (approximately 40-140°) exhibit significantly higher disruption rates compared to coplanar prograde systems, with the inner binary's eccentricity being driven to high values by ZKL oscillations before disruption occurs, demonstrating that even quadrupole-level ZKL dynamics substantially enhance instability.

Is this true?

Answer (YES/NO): NO